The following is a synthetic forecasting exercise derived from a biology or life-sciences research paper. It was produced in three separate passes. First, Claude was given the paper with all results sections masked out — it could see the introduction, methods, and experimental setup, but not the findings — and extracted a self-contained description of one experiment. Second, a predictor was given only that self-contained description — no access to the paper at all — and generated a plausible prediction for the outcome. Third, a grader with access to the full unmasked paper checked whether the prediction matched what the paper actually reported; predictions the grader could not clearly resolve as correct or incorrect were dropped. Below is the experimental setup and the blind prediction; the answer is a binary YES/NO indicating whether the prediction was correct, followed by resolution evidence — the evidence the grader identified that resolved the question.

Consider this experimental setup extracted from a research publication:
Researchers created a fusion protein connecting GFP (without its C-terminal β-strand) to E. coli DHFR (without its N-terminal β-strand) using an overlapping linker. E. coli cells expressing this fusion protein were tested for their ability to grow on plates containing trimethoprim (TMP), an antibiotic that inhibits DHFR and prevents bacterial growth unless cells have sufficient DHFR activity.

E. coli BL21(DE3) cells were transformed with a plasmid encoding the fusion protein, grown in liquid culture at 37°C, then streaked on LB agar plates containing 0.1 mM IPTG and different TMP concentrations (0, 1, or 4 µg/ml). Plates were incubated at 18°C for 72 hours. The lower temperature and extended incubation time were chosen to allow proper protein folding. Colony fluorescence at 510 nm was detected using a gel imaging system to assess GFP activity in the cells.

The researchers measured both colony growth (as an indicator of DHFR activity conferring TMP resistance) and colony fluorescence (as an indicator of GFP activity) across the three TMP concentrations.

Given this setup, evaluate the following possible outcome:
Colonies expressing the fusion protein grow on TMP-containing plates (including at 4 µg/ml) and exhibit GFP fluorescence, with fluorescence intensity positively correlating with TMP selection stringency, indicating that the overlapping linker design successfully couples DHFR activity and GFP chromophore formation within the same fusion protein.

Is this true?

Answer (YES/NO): NO